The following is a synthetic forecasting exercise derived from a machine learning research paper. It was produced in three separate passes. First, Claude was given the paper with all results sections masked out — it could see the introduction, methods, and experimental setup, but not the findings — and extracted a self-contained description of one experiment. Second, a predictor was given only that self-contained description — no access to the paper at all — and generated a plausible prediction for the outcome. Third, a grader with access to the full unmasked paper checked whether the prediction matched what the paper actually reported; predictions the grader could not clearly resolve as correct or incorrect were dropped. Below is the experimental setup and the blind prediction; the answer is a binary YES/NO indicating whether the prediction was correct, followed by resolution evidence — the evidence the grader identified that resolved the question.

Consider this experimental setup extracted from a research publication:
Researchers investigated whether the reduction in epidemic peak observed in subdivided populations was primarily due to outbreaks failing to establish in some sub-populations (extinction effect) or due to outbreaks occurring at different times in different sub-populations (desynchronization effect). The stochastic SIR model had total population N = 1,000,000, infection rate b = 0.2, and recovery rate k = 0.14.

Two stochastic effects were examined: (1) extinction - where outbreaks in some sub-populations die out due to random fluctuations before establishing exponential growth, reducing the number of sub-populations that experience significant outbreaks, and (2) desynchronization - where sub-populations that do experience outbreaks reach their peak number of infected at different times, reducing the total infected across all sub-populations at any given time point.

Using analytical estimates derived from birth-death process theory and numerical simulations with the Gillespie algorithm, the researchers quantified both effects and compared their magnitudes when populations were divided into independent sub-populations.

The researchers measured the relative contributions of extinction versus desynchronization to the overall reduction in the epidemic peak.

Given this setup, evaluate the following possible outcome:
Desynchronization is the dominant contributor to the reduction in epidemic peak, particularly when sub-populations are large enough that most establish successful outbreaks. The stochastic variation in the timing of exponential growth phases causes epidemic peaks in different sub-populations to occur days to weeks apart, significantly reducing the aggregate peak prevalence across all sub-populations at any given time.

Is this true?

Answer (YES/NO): NO